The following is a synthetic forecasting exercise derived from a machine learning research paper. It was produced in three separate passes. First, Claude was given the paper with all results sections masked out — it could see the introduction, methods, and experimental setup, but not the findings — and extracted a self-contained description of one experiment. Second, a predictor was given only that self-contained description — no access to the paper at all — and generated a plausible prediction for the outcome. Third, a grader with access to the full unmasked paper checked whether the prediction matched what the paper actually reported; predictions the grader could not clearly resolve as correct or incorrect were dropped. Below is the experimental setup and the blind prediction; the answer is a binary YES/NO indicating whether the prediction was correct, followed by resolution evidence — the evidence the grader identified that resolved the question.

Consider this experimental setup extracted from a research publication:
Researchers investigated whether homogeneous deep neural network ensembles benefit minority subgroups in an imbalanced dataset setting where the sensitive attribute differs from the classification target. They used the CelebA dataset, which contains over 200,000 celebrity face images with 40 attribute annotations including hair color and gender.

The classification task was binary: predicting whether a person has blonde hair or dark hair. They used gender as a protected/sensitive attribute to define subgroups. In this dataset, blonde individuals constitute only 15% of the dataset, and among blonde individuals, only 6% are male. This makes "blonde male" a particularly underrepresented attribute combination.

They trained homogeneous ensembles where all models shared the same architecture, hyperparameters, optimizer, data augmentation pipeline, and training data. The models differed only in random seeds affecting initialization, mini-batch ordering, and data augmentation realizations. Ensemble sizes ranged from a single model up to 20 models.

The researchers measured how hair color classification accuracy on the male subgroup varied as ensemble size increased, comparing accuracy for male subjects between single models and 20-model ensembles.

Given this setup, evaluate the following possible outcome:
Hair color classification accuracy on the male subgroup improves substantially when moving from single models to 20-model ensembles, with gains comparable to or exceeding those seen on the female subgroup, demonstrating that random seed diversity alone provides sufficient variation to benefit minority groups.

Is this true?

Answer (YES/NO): YES